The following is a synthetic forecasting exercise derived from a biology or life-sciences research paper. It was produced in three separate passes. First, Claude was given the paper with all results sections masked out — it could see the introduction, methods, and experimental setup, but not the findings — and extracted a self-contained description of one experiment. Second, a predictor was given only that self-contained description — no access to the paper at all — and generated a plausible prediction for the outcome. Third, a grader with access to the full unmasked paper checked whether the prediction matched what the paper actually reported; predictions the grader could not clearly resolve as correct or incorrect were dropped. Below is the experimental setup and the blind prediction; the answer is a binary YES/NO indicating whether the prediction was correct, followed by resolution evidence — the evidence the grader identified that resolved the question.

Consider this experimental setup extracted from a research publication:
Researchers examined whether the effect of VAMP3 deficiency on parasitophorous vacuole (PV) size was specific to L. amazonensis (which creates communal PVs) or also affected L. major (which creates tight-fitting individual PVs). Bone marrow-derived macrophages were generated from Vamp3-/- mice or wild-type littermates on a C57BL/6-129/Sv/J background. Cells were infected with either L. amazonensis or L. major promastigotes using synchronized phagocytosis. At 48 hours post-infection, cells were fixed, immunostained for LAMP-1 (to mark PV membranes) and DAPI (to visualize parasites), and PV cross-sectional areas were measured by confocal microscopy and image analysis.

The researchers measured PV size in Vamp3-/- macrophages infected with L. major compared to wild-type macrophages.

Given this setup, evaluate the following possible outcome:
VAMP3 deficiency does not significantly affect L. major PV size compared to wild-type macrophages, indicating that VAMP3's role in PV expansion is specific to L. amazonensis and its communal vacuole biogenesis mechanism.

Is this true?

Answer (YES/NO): YES